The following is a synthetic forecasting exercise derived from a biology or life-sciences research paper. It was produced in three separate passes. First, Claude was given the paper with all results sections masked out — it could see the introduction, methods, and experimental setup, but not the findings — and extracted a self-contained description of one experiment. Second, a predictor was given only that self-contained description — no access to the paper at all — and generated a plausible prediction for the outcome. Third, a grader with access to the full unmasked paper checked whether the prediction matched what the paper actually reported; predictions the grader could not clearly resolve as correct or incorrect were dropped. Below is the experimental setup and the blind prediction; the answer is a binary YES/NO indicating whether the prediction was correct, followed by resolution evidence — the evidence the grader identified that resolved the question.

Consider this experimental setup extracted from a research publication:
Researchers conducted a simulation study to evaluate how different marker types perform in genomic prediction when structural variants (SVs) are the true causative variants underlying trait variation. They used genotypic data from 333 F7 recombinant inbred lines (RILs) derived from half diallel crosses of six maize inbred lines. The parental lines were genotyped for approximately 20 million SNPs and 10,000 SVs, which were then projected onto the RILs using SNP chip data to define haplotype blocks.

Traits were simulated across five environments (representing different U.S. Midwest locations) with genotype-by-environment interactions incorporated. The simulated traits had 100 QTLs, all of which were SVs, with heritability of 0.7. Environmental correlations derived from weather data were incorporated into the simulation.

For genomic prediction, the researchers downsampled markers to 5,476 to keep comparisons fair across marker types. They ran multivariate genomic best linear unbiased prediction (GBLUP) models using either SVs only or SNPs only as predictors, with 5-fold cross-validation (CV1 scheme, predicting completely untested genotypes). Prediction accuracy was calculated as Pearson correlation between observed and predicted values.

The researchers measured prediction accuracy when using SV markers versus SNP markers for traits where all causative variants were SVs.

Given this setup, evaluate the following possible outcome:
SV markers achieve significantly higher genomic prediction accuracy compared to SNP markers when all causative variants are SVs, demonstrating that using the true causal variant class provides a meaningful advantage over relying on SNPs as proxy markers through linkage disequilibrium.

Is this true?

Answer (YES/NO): YES